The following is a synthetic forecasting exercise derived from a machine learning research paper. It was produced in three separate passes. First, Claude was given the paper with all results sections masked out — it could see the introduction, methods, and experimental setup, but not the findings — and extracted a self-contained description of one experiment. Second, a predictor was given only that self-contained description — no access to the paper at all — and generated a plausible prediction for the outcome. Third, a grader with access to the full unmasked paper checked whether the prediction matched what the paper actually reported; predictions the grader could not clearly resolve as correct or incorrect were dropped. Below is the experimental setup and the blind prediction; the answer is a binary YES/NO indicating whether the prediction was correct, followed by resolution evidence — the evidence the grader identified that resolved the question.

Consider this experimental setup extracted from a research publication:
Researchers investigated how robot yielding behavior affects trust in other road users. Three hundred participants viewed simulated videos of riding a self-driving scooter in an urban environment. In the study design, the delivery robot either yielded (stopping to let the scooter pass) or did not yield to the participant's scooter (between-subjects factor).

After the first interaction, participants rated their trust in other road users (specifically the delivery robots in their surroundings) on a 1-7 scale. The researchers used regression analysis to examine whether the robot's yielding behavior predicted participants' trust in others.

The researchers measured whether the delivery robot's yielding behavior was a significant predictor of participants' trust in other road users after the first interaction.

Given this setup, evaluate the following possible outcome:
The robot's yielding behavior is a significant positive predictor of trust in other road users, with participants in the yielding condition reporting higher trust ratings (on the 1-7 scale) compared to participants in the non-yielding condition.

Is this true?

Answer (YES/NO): YES